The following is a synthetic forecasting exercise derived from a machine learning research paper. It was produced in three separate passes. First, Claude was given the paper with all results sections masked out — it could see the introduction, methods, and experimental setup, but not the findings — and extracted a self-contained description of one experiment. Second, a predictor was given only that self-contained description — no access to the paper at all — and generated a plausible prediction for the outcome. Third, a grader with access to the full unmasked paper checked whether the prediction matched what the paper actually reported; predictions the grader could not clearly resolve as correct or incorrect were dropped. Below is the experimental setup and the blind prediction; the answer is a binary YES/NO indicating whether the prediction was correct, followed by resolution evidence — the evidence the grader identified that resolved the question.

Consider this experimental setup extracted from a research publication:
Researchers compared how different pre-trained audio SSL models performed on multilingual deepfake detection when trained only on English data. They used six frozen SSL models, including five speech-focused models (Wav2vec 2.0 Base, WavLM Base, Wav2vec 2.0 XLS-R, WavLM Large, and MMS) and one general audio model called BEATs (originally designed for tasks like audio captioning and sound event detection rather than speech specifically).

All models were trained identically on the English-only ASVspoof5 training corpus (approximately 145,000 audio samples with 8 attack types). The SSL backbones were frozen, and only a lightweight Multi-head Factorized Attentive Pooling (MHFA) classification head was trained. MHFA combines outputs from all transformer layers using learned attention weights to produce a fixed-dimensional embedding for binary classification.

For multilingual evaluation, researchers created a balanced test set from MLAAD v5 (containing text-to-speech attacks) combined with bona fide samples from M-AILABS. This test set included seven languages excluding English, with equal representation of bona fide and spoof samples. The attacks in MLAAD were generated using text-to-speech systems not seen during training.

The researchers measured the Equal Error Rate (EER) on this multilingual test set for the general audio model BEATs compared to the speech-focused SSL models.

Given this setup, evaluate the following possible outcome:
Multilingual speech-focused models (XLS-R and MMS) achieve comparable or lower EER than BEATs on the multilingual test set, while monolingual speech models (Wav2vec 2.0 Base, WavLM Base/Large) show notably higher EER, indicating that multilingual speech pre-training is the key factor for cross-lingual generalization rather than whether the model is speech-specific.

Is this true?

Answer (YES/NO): NO